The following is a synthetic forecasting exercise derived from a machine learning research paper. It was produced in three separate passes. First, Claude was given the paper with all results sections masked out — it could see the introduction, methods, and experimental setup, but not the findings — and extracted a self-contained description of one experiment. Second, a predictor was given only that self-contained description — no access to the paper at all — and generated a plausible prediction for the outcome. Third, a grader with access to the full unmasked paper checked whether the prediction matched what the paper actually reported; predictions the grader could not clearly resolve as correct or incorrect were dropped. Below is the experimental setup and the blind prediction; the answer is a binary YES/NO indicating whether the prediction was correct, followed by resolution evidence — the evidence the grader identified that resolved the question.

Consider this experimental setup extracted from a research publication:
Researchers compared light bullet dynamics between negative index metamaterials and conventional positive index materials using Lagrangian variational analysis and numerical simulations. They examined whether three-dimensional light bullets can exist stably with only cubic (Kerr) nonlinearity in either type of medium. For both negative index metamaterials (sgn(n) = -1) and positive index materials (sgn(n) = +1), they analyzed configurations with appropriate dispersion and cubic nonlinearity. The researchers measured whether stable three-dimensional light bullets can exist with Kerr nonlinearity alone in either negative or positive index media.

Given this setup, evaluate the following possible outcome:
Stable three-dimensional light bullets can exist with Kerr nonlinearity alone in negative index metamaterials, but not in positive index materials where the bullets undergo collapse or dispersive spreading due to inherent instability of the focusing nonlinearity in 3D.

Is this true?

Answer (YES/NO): NO